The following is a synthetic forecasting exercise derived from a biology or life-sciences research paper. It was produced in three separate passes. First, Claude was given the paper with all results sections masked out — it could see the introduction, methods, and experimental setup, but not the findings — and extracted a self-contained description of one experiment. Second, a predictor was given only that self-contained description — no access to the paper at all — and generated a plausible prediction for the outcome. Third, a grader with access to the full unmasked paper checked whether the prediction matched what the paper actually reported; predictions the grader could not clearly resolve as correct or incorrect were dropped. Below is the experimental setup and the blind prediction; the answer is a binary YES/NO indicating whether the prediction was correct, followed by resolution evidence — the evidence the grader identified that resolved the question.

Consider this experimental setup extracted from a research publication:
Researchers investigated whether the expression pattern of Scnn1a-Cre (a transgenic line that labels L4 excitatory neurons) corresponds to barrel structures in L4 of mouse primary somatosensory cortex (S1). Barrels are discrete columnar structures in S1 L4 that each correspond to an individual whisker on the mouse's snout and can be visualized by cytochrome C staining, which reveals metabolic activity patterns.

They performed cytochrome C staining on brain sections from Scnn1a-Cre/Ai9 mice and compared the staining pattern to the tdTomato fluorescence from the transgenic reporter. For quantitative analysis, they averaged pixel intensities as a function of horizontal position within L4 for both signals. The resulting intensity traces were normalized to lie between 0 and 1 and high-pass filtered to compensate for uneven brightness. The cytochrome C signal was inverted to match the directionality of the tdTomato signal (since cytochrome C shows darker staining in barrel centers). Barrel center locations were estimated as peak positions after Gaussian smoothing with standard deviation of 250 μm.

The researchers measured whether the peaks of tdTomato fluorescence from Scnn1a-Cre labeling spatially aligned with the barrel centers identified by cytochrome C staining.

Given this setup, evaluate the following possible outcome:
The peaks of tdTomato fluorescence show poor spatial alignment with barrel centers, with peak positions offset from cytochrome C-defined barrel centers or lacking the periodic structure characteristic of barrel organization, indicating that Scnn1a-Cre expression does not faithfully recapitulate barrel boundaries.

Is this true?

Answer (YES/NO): NO